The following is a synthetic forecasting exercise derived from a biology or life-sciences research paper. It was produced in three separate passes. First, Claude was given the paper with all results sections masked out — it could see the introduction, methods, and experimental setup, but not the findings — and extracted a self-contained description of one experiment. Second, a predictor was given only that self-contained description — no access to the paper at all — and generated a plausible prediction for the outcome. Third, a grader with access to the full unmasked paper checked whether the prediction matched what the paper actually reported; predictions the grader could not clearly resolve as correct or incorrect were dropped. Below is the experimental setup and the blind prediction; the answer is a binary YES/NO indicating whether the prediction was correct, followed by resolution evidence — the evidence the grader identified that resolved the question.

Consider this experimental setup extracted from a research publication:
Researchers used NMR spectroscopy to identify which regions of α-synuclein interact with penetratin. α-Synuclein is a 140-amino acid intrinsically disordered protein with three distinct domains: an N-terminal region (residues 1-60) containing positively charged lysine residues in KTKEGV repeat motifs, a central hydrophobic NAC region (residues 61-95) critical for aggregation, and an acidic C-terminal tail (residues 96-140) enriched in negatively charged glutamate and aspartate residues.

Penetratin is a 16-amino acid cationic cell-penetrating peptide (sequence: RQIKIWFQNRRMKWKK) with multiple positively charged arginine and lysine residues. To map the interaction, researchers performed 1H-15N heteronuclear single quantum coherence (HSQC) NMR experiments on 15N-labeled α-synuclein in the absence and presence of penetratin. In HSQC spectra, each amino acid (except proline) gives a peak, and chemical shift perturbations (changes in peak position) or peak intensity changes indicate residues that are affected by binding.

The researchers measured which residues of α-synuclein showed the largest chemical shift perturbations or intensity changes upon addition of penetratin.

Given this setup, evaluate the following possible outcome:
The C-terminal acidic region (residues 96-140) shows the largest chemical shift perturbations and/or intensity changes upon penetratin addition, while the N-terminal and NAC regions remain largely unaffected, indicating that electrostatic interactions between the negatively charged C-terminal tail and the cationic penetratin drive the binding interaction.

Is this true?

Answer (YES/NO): YES